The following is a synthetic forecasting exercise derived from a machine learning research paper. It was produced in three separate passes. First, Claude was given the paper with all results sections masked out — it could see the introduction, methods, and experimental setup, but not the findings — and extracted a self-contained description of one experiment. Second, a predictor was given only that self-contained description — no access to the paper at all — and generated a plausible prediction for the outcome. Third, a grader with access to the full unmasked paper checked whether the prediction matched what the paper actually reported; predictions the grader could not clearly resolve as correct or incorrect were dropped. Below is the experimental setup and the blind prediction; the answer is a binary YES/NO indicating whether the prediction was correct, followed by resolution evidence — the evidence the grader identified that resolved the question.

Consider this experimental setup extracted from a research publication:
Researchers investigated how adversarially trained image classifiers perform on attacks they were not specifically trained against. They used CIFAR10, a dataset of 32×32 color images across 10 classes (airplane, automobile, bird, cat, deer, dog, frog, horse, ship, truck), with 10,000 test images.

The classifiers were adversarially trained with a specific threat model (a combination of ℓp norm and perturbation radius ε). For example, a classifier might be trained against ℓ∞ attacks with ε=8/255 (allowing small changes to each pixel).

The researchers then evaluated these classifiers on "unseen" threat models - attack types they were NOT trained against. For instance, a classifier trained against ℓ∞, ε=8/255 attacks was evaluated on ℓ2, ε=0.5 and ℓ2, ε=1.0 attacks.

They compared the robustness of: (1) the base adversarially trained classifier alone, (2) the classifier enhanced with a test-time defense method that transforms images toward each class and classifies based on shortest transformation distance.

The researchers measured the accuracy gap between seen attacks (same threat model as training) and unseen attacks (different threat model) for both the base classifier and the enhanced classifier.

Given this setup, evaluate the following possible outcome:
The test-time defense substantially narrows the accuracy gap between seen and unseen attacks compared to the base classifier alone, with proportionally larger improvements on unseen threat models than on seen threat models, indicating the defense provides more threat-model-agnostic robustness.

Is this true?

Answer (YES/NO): YES